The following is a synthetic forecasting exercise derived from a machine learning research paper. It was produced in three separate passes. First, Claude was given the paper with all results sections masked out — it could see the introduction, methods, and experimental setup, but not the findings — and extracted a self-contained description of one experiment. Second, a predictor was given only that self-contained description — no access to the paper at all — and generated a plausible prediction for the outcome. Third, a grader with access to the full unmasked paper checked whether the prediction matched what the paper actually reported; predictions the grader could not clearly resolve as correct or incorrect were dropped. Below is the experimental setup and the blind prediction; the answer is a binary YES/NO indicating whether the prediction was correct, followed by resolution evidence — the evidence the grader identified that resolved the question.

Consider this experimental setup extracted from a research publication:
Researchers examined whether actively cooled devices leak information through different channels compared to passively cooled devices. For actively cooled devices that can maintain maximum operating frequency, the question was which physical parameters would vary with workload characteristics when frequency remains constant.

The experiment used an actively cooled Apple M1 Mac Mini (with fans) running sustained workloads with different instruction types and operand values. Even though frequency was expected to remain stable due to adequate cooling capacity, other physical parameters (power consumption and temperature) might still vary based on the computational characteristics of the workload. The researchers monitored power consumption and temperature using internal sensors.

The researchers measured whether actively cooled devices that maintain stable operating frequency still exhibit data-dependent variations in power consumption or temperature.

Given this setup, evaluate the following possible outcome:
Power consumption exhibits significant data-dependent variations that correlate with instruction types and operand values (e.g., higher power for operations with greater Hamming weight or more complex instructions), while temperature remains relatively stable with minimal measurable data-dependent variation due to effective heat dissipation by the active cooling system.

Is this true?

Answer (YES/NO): NO